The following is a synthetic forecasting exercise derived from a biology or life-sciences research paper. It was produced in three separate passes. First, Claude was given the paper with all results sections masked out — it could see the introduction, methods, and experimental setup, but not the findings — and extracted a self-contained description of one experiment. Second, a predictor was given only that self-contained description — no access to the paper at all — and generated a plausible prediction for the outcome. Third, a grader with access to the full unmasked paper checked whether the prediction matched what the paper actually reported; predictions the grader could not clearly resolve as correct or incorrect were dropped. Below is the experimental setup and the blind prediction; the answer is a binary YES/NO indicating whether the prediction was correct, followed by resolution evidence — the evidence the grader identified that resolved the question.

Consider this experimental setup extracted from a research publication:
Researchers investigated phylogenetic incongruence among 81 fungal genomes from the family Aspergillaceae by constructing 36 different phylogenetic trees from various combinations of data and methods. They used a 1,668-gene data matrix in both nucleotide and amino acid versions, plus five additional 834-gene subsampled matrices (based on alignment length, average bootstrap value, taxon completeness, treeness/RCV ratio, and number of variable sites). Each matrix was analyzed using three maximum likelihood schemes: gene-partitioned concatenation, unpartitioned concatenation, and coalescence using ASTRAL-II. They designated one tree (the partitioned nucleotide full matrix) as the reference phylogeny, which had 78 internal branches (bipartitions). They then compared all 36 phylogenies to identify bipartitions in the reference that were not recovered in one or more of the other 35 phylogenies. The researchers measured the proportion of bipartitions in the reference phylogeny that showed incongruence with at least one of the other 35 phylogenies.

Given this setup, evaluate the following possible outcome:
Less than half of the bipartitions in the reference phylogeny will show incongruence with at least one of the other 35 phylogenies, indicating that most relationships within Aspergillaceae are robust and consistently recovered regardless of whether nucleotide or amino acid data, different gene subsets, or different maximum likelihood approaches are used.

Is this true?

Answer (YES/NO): YES